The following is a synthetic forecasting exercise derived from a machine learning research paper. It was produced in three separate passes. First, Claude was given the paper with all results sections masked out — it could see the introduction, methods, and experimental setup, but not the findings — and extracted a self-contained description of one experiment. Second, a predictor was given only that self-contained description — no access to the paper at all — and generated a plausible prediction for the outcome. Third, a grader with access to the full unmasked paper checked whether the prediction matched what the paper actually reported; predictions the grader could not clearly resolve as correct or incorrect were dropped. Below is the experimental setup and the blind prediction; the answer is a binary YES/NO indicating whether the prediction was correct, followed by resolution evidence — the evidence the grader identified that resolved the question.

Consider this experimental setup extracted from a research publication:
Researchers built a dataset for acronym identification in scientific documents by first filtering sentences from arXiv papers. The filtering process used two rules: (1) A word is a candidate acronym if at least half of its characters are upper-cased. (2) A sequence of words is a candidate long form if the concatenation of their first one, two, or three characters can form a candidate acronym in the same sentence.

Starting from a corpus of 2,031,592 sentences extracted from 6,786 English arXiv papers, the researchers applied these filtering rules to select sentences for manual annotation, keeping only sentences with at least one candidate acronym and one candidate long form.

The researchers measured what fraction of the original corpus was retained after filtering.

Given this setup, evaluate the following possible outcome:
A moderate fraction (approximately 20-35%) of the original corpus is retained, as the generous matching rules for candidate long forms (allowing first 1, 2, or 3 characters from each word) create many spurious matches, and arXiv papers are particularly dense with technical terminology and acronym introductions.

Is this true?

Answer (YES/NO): NO